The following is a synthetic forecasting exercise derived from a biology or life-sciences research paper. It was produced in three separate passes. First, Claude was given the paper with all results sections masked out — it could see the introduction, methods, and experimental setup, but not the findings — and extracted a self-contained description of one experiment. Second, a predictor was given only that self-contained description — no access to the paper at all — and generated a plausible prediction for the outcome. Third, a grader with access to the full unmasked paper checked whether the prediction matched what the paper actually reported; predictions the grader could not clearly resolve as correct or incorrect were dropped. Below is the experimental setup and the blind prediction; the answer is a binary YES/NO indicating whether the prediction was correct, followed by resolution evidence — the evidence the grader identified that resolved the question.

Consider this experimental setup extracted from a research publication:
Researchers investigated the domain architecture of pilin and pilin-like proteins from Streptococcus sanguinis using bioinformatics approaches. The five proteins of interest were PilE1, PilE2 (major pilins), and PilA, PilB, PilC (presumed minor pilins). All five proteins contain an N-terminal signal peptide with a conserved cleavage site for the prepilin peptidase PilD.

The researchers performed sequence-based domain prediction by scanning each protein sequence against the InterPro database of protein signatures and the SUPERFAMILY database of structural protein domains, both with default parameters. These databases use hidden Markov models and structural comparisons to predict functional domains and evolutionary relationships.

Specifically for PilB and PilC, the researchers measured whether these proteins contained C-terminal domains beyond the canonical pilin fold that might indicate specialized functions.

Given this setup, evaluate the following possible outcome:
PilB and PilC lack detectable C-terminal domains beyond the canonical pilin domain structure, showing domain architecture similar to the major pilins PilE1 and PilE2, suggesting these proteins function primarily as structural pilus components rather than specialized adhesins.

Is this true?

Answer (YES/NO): NO